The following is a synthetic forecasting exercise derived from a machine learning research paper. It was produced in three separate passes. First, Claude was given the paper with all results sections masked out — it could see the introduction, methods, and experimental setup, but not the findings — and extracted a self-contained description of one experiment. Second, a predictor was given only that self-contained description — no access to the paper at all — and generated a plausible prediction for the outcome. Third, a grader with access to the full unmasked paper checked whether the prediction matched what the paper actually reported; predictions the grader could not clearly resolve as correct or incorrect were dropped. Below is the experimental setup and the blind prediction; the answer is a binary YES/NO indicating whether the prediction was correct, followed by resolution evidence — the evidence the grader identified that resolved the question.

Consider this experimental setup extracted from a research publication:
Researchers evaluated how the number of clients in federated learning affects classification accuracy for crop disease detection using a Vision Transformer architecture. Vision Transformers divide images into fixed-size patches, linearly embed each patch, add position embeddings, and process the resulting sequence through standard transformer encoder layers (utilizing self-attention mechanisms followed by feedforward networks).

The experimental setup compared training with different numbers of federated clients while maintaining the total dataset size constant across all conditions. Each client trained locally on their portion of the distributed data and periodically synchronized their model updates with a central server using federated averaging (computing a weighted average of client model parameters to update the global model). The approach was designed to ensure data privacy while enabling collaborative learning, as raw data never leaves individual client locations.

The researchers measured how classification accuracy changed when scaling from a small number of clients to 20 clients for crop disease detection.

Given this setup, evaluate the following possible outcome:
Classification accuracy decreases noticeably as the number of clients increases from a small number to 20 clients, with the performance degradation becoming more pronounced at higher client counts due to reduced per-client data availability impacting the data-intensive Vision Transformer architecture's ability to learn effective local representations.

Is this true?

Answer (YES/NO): NO